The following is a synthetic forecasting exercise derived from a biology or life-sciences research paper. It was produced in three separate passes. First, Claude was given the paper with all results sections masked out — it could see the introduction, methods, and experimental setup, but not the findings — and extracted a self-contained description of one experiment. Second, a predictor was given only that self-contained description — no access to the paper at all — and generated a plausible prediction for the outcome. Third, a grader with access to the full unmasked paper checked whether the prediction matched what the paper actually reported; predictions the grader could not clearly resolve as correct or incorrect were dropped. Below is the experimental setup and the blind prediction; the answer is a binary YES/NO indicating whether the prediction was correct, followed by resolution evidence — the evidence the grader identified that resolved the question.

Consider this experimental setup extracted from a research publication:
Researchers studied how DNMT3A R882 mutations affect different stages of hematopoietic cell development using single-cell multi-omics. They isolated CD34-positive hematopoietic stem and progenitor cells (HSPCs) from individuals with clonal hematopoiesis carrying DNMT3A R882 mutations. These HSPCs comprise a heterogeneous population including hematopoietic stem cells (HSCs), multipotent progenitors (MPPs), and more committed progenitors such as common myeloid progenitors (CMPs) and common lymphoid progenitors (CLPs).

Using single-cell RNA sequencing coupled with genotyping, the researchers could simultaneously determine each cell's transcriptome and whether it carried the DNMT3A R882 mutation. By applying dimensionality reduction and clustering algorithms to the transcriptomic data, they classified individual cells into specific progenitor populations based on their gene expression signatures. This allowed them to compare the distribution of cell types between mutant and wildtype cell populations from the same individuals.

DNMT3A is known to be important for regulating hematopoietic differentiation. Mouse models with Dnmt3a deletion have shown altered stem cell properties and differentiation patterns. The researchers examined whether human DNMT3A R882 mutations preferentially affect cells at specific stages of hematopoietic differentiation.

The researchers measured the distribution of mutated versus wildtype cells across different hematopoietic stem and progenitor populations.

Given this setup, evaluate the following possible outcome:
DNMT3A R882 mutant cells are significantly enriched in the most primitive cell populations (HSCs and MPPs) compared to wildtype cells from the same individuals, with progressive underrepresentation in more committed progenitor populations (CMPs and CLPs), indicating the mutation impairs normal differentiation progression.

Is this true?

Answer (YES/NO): NO